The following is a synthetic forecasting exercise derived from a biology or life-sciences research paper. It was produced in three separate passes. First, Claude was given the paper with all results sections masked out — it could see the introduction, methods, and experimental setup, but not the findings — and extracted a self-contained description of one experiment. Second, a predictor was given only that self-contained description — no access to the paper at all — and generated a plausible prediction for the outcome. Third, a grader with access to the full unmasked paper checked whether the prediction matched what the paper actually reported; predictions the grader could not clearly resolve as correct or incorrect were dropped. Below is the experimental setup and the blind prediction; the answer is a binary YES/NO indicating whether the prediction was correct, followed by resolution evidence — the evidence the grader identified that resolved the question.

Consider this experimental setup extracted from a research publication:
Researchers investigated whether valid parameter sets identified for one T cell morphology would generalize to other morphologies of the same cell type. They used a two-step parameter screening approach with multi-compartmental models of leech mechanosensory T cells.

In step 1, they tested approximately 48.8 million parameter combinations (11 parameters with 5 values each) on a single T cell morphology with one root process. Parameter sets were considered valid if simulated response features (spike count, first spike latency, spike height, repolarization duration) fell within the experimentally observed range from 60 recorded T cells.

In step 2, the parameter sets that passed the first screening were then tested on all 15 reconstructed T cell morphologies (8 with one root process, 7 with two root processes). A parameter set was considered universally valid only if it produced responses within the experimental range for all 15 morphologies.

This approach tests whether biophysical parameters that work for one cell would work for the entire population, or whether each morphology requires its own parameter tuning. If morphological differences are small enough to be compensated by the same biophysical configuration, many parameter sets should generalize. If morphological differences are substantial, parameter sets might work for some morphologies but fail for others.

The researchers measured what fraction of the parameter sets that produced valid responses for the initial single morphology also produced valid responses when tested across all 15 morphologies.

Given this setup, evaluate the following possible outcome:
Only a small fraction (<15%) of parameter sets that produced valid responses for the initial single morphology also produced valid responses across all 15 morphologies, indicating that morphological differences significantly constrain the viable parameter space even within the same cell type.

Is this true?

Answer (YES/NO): YES